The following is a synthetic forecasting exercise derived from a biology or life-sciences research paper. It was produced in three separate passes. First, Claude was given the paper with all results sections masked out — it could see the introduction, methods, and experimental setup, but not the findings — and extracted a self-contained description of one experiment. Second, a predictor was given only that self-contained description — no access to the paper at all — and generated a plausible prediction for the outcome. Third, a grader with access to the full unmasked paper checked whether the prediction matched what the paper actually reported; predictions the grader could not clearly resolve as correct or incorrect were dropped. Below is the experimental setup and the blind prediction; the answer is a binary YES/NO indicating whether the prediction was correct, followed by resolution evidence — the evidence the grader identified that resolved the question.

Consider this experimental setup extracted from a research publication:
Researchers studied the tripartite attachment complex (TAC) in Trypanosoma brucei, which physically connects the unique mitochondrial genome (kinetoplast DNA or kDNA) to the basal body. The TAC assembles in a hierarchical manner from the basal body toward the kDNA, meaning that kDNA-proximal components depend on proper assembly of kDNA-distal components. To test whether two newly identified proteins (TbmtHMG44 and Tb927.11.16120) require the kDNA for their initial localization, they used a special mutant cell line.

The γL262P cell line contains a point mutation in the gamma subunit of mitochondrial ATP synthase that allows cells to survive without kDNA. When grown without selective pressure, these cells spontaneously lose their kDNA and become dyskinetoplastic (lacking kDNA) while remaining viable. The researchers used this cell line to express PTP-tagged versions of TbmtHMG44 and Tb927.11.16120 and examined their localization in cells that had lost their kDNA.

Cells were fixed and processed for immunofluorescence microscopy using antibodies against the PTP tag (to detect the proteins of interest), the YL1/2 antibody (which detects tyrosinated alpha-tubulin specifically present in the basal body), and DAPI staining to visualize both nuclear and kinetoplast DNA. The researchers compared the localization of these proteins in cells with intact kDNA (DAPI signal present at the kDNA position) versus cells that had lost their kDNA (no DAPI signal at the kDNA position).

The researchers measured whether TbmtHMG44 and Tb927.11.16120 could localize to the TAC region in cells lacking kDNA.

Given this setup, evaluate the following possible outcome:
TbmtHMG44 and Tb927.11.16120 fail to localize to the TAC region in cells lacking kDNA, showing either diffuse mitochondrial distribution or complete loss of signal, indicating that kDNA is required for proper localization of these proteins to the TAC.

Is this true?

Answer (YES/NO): YES